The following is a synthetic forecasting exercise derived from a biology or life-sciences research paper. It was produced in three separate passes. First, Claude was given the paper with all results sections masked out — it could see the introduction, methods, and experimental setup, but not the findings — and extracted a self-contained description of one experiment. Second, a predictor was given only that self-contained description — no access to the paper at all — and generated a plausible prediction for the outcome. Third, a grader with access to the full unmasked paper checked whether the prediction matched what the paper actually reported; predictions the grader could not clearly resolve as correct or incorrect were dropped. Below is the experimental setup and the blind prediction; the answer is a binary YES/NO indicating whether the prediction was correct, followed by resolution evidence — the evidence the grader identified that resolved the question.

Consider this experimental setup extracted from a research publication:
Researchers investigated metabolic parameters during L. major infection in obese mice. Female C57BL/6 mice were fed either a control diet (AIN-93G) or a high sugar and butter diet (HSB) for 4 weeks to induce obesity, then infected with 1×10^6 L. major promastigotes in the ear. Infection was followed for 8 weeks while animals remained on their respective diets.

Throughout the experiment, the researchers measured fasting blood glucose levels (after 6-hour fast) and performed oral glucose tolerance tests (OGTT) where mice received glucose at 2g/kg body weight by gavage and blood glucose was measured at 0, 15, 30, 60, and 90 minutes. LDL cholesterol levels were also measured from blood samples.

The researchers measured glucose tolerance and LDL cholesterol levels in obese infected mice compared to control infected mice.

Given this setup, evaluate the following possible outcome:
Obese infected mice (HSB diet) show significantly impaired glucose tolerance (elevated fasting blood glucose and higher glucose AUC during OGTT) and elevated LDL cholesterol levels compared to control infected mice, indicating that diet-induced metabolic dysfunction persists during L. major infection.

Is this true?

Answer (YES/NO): YES